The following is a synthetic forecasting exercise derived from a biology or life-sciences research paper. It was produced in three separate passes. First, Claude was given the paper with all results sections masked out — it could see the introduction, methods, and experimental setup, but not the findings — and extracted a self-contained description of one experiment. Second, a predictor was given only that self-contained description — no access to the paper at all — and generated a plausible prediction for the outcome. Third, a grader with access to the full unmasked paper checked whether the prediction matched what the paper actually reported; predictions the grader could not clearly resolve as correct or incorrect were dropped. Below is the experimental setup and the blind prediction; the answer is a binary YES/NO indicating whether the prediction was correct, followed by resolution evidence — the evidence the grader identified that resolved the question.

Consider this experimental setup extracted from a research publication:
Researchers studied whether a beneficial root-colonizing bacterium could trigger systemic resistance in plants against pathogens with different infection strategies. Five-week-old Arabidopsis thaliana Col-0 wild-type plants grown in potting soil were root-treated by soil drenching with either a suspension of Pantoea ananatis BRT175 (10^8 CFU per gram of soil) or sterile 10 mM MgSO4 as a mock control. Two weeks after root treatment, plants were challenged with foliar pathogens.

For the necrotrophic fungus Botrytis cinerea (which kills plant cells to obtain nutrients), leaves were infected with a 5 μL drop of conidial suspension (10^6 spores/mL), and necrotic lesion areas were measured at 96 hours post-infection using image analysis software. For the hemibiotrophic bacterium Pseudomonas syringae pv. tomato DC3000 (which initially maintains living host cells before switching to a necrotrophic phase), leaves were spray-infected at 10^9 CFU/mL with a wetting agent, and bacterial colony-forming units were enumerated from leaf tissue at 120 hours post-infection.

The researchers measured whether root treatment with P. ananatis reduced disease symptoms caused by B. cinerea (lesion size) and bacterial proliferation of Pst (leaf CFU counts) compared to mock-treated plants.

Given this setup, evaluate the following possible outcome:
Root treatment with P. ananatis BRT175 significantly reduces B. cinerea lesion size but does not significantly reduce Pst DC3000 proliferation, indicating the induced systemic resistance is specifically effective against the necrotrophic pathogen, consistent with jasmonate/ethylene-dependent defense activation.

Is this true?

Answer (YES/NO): YES